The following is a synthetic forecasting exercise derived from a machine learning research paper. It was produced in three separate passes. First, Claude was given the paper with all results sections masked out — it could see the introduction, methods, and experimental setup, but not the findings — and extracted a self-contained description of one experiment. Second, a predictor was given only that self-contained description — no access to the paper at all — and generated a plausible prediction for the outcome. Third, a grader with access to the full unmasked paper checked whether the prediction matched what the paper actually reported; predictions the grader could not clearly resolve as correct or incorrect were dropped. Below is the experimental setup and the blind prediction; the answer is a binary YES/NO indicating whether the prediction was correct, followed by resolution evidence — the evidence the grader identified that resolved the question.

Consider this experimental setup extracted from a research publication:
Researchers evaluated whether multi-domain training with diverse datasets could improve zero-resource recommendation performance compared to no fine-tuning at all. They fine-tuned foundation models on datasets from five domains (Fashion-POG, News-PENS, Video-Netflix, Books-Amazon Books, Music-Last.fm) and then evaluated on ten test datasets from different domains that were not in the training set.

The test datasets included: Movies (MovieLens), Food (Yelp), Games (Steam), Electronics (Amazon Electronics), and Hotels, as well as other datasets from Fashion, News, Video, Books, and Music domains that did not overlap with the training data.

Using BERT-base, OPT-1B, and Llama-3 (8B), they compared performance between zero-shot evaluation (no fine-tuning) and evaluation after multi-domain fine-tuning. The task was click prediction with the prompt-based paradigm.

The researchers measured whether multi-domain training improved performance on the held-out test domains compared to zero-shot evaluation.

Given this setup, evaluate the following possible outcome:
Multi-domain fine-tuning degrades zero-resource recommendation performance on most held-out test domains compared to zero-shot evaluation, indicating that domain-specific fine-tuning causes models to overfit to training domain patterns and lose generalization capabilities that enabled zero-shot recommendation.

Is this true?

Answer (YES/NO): NO